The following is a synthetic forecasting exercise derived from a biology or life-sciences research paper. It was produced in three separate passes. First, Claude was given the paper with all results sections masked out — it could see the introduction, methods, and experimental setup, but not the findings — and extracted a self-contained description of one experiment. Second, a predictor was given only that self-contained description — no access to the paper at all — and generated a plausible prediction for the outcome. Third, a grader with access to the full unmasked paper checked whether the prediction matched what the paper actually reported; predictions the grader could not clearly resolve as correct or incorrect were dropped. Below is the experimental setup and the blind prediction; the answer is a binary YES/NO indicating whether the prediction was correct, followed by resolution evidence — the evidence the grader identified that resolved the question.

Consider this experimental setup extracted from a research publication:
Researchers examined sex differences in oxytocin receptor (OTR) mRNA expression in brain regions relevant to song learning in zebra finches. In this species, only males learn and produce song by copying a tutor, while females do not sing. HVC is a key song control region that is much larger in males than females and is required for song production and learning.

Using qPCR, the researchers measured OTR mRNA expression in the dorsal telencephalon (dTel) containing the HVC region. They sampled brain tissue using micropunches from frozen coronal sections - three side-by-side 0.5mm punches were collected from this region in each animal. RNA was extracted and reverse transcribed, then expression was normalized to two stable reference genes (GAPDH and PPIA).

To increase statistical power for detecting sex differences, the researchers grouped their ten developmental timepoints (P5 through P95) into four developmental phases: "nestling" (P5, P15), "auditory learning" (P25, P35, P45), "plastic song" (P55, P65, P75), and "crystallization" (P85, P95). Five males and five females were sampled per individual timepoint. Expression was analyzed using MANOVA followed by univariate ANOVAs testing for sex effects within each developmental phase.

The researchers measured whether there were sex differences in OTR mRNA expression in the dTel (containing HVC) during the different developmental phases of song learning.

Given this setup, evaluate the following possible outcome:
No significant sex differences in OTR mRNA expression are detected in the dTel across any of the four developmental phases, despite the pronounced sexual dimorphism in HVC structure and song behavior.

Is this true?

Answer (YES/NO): YES